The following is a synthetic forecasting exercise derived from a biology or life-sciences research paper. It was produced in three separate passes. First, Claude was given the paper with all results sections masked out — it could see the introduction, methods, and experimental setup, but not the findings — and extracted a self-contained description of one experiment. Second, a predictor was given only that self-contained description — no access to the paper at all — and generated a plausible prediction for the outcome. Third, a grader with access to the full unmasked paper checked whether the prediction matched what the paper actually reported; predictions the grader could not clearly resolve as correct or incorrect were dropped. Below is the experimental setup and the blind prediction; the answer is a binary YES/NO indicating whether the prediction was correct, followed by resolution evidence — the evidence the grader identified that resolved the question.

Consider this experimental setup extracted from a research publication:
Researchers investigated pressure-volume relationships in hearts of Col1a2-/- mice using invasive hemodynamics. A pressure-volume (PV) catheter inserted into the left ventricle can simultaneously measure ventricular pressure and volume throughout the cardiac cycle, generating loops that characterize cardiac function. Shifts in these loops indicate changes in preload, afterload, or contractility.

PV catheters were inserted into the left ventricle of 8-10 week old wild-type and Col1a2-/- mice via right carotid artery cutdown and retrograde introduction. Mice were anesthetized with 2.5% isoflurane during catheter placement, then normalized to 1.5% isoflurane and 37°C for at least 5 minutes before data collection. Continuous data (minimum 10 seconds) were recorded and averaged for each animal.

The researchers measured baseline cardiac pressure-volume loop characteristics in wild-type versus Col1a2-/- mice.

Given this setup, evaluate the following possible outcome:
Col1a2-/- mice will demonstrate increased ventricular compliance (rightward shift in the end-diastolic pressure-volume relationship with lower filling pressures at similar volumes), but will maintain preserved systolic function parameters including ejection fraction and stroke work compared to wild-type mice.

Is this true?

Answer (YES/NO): NO